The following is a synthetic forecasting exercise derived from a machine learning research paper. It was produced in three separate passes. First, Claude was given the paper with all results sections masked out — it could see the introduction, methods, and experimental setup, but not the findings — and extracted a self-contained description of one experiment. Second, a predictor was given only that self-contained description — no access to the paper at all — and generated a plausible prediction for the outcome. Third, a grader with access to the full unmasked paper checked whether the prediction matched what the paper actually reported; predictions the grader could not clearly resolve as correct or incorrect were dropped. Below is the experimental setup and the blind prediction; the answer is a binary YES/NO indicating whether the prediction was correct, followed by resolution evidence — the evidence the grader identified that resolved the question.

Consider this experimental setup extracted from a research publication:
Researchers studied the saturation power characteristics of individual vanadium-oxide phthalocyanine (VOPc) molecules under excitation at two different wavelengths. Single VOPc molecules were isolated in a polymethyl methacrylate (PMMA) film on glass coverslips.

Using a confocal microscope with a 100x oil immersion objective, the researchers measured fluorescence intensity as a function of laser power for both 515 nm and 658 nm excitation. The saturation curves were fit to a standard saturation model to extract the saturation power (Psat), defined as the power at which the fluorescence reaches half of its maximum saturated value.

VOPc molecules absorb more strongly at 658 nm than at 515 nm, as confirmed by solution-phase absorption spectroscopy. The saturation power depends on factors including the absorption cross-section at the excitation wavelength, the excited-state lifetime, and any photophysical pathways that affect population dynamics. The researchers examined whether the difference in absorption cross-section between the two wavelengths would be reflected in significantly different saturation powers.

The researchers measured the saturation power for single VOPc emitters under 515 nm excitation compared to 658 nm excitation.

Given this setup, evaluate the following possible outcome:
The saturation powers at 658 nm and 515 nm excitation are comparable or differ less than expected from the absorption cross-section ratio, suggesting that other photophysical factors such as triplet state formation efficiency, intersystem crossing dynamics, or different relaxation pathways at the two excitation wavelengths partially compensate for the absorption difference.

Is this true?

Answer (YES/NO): YES